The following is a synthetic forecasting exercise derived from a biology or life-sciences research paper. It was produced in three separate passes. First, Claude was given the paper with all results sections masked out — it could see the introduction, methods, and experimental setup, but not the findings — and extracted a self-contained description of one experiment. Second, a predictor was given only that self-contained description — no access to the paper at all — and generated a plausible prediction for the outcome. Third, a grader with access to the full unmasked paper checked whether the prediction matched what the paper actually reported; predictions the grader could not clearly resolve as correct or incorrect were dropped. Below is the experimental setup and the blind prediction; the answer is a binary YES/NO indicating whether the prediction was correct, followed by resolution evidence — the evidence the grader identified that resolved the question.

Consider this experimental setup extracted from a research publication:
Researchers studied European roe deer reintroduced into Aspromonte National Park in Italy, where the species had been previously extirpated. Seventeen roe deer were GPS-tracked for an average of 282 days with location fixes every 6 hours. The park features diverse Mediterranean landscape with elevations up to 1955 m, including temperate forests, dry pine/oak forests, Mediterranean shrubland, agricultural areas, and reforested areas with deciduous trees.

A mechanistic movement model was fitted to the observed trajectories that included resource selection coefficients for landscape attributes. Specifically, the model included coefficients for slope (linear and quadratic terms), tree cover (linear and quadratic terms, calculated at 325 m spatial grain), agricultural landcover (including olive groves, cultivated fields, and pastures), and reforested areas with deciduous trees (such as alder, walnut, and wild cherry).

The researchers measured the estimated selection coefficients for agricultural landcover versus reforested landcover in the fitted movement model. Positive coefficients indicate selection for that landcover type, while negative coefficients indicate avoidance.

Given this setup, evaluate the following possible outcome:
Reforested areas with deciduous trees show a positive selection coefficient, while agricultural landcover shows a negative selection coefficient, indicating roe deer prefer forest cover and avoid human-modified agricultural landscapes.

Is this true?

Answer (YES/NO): YES